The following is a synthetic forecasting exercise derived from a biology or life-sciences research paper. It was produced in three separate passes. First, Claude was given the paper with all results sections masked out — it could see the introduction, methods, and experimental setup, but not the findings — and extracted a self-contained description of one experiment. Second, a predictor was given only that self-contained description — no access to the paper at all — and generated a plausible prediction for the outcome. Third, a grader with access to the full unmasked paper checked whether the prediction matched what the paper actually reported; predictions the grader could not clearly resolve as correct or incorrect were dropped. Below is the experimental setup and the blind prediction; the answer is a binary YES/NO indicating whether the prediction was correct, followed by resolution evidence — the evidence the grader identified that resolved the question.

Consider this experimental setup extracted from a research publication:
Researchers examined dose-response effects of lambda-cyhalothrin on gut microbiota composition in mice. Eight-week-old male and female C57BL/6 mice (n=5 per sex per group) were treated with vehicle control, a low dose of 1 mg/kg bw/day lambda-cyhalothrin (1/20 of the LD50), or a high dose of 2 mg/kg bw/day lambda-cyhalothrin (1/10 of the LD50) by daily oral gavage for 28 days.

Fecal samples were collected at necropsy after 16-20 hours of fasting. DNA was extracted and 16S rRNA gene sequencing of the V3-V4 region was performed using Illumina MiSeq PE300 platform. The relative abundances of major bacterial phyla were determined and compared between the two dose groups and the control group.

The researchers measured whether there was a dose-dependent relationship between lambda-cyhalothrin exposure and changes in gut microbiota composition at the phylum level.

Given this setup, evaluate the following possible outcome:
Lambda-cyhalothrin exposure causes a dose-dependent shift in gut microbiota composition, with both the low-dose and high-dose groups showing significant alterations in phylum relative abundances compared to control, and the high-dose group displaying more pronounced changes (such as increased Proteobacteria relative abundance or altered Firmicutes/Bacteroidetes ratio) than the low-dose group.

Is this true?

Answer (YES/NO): NO